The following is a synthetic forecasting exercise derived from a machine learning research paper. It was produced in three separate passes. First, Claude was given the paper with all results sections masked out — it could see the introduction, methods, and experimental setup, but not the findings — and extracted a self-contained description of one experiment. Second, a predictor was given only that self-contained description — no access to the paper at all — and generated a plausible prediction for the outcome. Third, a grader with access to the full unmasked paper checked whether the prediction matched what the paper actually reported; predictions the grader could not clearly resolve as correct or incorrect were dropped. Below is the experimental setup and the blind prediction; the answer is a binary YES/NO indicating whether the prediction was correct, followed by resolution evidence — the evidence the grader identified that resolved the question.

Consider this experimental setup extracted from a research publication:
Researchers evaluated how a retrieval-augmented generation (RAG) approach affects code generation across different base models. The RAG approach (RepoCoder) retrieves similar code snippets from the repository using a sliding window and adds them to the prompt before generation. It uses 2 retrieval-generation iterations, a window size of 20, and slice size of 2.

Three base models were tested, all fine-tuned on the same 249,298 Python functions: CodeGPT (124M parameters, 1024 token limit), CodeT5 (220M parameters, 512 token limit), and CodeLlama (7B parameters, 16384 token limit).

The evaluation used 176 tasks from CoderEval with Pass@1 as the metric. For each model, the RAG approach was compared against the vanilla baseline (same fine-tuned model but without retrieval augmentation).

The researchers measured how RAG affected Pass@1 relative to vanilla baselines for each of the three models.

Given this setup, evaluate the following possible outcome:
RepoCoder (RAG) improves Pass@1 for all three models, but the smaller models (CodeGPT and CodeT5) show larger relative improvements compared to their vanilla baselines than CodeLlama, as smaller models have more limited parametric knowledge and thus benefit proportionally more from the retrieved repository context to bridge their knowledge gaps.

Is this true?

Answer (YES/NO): NO